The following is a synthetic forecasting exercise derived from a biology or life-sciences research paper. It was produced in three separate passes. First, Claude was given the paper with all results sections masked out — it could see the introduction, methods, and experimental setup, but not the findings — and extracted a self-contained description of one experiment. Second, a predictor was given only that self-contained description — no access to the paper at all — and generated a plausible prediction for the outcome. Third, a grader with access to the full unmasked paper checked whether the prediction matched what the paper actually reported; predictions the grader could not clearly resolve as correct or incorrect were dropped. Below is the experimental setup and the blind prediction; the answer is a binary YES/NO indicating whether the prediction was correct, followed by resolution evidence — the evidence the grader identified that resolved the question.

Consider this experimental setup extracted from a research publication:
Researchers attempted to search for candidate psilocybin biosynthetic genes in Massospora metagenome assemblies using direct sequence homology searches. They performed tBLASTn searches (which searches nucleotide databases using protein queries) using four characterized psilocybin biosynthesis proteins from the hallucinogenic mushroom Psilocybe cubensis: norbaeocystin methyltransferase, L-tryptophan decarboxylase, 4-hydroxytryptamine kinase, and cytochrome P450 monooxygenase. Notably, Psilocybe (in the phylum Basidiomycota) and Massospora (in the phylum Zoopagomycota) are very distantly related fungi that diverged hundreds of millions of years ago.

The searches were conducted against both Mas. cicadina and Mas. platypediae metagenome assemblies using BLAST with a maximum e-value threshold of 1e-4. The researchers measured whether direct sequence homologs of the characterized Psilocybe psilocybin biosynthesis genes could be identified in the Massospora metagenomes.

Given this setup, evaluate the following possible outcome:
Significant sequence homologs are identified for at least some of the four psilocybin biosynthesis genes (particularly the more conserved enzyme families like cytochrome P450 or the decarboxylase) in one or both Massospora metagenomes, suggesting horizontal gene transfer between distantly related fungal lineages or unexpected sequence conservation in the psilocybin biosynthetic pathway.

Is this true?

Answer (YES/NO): NO